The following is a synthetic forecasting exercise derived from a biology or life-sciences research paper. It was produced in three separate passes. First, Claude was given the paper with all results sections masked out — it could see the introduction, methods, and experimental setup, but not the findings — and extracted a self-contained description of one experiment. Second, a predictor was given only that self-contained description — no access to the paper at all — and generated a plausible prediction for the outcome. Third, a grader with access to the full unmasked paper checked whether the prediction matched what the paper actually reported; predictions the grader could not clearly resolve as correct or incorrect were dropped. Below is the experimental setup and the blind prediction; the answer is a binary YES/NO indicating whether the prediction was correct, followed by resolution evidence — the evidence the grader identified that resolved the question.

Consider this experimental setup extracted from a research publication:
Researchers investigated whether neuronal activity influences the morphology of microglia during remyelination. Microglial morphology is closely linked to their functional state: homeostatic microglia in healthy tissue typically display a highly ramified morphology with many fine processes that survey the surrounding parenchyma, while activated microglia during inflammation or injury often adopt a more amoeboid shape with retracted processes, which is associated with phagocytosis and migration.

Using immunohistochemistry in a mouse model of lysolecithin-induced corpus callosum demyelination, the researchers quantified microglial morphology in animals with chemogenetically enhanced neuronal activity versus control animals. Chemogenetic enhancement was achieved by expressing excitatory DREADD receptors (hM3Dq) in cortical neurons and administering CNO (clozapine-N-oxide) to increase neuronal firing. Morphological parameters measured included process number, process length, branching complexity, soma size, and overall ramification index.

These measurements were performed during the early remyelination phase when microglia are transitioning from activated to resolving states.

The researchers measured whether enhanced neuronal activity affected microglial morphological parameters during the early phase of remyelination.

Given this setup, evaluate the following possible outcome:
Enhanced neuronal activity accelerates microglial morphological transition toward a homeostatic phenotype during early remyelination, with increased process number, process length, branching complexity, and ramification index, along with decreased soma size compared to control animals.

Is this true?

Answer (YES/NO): NO